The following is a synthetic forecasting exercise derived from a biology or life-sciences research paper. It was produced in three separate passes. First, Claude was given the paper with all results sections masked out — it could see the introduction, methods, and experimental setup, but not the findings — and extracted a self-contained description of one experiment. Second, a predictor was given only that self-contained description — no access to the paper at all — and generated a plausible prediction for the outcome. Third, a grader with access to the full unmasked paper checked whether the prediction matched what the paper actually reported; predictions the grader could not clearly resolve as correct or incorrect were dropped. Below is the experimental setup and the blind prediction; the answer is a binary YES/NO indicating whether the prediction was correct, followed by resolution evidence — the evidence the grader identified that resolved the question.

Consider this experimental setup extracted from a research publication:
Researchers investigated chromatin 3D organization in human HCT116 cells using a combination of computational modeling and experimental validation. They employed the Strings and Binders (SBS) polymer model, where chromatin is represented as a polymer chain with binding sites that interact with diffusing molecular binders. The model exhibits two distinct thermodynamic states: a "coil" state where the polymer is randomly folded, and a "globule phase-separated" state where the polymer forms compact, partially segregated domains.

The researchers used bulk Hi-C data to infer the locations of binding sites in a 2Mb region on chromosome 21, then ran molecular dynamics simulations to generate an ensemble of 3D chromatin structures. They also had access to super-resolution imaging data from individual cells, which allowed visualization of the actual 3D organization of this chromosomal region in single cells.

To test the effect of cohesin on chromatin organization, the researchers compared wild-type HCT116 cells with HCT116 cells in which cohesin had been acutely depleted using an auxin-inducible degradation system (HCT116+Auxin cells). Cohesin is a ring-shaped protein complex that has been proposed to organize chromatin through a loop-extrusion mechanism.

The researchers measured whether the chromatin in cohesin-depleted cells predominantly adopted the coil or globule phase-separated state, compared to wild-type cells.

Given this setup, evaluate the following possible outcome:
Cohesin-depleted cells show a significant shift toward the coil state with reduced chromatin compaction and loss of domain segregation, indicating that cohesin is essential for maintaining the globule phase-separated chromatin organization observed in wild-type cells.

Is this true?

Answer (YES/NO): YES